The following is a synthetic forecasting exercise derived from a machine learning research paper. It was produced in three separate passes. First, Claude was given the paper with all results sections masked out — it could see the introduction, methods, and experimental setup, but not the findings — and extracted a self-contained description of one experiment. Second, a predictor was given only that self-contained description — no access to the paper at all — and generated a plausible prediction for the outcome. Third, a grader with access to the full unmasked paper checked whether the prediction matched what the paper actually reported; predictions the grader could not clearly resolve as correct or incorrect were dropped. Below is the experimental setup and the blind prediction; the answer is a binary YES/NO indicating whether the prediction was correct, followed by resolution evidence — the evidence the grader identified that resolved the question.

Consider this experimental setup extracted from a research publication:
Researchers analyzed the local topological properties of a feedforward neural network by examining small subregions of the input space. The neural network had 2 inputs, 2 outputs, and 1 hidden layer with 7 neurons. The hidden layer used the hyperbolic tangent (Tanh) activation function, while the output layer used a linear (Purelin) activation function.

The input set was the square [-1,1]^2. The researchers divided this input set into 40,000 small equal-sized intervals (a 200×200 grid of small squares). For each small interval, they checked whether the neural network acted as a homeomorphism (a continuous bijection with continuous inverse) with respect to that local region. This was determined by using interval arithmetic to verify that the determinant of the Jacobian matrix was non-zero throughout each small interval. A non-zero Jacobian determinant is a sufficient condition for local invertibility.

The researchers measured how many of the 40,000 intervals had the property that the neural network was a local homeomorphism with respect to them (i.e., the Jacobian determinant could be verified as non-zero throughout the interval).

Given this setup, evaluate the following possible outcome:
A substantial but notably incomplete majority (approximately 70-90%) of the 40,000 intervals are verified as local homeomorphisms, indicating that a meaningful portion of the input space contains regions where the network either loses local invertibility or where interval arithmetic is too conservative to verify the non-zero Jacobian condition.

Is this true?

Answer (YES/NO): YES